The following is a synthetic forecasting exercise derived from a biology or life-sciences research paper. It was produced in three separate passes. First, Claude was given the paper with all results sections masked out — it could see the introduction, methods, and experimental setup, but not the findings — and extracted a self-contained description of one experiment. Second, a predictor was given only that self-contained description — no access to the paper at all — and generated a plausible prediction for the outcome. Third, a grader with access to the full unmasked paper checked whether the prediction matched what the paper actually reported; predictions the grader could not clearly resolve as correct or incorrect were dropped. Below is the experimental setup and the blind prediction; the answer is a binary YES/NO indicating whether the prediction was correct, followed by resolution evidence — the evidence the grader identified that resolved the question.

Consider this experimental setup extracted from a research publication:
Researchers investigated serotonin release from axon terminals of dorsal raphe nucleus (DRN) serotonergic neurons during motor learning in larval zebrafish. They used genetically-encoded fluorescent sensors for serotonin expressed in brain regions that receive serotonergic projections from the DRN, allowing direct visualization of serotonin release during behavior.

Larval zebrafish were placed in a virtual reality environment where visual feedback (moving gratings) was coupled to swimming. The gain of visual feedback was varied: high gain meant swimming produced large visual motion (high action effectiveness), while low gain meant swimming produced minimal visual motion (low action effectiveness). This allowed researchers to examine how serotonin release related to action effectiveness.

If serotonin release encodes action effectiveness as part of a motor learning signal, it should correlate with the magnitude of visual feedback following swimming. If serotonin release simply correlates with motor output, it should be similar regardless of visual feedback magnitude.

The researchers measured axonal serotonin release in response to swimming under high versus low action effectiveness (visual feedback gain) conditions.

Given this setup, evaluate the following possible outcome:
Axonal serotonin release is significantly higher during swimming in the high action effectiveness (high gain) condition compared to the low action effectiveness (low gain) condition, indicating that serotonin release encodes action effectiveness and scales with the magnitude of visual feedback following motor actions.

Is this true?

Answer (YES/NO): NO